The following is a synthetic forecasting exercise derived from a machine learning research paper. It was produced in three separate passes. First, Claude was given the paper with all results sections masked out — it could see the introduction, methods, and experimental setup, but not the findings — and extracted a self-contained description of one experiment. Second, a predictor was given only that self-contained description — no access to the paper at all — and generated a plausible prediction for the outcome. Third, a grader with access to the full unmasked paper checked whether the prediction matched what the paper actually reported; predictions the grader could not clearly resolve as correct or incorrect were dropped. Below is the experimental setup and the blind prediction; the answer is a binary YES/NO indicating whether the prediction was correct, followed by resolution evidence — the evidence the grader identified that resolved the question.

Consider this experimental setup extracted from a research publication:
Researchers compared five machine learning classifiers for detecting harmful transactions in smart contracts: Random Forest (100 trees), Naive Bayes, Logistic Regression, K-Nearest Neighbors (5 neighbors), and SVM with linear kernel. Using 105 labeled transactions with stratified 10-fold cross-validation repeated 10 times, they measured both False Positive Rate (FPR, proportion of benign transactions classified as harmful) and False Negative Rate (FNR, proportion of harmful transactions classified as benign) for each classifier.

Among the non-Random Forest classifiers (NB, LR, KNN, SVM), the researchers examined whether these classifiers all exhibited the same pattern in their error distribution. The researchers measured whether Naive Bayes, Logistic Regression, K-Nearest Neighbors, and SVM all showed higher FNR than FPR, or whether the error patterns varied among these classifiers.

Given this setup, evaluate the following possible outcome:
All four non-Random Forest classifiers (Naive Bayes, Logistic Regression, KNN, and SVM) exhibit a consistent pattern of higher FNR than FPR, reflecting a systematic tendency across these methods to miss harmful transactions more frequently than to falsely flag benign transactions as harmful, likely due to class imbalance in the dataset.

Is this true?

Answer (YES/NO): NO